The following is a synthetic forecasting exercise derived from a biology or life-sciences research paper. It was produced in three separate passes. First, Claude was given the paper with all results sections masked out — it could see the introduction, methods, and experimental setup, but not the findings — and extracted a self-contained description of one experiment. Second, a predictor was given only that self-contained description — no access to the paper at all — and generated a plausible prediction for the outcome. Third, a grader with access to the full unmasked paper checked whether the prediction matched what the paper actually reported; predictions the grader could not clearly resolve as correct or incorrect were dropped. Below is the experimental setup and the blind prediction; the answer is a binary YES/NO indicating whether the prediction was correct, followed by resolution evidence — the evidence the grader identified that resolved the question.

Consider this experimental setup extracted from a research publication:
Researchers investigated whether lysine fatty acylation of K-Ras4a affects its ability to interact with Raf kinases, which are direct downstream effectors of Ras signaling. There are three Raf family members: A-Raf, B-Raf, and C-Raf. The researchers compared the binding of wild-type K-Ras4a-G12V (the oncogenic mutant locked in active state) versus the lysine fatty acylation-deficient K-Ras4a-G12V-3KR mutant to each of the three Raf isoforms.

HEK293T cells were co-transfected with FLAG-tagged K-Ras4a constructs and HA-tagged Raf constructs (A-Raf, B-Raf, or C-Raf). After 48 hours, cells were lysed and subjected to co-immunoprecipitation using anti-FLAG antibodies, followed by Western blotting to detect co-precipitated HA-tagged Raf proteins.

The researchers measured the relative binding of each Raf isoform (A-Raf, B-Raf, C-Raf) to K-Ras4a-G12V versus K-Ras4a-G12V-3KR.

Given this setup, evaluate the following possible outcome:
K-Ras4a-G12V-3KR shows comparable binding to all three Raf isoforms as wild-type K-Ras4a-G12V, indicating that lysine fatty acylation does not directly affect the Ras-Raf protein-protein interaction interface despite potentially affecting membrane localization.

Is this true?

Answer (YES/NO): NO